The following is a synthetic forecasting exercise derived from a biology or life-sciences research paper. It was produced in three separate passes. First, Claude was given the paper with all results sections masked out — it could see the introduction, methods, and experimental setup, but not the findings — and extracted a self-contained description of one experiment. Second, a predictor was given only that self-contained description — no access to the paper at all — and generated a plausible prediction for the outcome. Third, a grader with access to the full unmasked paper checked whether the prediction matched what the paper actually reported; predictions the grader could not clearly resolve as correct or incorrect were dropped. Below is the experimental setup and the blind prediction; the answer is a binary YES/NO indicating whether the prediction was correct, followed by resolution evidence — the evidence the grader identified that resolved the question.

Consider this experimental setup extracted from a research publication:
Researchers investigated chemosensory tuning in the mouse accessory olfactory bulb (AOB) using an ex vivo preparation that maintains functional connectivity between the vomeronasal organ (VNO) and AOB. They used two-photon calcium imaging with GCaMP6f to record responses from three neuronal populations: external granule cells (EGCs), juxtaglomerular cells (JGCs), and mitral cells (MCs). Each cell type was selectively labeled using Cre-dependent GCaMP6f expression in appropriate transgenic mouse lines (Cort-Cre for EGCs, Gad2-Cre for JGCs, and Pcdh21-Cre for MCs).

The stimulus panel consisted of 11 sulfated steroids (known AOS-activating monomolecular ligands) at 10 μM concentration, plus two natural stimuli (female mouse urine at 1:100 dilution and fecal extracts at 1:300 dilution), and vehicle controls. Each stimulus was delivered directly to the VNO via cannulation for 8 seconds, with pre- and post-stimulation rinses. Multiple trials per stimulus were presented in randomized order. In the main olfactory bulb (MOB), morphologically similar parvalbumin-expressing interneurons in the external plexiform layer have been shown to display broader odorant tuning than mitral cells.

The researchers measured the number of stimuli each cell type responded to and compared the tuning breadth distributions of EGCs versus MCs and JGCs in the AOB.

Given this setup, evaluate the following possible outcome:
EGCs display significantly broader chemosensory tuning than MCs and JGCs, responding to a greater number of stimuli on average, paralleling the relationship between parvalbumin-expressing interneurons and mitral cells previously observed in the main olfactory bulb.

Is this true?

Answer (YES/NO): NO